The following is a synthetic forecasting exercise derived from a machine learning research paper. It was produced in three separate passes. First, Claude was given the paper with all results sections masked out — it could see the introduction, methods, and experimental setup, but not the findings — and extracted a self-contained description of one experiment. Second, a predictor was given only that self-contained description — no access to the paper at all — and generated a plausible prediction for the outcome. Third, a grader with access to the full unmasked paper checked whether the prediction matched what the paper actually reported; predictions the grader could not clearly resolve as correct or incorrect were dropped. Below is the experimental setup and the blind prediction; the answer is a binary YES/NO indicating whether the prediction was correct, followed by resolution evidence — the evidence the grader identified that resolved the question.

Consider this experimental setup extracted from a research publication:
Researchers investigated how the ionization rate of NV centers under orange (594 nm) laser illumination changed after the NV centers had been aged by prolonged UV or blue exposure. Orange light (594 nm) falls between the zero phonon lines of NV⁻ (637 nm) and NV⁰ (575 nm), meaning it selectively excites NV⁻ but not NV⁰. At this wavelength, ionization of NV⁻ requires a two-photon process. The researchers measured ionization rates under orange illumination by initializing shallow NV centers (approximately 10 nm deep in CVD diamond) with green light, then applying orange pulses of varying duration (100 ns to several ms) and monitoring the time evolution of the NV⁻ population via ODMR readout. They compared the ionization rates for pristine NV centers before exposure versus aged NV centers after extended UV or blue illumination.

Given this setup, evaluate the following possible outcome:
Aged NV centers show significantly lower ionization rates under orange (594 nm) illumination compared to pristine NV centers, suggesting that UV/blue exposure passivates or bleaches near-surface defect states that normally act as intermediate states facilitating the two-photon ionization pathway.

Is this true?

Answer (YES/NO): NO